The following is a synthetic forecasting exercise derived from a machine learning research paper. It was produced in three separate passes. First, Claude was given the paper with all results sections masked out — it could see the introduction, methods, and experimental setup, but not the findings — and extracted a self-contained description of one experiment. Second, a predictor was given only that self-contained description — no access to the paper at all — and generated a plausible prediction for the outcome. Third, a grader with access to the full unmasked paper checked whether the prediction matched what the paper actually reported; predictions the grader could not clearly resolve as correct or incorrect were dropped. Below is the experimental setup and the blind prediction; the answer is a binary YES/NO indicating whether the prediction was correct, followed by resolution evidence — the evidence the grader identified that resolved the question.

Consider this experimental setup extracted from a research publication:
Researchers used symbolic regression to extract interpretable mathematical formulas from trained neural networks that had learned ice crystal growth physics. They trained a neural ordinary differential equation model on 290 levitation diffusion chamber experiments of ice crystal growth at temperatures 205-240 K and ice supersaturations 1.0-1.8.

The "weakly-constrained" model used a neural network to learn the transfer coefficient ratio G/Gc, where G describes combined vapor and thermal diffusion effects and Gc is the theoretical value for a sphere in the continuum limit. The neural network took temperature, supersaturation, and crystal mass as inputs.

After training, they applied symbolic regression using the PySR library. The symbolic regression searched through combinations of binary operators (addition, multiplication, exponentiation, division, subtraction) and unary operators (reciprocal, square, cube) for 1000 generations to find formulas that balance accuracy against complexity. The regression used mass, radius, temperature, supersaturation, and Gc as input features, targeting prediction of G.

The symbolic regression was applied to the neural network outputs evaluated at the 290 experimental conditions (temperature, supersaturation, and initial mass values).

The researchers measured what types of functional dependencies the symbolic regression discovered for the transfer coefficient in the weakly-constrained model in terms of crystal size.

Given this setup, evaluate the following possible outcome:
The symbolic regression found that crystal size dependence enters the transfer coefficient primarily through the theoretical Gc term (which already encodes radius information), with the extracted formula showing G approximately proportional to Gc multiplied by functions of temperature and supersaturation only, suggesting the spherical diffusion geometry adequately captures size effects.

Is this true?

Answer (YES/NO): NO